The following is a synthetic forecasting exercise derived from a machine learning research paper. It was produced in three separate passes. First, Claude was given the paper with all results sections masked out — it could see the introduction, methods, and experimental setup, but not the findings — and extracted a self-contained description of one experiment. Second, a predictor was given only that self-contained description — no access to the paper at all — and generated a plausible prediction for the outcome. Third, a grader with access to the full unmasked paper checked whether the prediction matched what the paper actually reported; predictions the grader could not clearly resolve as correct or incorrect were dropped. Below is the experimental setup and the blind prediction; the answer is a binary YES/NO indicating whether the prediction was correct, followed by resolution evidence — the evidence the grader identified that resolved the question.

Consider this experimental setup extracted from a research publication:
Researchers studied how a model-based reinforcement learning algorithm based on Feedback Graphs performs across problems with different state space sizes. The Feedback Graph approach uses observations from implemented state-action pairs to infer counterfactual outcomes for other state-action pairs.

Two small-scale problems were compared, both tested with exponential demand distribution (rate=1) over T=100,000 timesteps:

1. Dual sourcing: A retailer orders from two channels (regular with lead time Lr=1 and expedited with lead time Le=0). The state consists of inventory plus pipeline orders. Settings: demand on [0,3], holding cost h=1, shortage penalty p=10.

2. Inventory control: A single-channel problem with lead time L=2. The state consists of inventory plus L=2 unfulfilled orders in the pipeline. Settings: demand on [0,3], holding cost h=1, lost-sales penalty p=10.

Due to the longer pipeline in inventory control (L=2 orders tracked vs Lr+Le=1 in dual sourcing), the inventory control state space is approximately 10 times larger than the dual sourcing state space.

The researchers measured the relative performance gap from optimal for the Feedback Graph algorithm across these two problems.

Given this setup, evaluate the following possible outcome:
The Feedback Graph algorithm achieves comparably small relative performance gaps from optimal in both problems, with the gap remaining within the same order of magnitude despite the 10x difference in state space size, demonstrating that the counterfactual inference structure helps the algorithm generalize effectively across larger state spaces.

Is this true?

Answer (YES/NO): NO